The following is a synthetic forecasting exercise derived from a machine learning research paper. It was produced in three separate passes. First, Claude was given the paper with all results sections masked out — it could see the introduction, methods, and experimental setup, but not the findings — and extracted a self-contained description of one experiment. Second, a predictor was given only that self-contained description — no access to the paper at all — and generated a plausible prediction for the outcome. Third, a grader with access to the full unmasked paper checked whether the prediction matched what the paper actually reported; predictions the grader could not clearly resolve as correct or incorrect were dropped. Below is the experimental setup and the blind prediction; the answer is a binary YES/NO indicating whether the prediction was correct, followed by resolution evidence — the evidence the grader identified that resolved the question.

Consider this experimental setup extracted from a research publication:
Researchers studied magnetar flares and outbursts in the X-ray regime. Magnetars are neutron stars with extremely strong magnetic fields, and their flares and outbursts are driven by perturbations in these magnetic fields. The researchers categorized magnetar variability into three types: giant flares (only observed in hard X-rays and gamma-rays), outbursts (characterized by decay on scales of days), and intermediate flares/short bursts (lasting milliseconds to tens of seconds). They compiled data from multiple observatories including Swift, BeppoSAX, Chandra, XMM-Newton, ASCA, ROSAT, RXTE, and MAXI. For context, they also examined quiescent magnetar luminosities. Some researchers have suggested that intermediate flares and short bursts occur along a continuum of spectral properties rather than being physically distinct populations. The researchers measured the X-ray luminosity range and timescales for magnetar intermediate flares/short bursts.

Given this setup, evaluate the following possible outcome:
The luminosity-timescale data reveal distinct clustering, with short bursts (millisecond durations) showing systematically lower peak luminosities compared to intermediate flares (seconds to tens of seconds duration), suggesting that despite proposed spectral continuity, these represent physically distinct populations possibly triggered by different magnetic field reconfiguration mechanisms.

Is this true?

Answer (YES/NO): NO